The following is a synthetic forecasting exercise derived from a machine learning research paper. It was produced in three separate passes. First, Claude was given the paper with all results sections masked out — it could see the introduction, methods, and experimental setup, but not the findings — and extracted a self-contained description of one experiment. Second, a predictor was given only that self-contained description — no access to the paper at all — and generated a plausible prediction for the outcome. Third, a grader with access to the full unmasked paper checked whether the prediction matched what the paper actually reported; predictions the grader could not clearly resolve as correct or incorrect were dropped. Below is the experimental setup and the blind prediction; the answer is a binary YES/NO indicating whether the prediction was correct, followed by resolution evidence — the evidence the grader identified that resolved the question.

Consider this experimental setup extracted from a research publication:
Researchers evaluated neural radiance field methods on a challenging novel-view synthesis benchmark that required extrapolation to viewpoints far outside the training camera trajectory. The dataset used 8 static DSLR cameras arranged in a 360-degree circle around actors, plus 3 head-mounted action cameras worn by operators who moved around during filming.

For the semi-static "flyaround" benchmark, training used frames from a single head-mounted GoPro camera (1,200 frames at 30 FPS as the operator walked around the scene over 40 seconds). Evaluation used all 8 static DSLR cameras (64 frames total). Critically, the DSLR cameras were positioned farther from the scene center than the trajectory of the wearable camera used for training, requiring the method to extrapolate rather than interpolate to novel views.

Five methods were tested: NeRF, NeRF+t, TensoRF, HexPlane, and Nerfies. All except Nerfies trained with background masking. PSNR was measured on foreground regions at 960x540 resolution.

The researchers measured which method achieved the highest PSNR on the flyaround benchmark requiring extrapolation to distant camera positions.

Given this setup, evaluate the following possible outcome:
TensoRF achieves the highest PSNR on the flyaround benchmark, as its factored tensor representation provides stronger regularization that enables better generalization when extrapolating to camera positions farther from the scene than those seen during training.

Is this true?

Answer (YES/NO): NO